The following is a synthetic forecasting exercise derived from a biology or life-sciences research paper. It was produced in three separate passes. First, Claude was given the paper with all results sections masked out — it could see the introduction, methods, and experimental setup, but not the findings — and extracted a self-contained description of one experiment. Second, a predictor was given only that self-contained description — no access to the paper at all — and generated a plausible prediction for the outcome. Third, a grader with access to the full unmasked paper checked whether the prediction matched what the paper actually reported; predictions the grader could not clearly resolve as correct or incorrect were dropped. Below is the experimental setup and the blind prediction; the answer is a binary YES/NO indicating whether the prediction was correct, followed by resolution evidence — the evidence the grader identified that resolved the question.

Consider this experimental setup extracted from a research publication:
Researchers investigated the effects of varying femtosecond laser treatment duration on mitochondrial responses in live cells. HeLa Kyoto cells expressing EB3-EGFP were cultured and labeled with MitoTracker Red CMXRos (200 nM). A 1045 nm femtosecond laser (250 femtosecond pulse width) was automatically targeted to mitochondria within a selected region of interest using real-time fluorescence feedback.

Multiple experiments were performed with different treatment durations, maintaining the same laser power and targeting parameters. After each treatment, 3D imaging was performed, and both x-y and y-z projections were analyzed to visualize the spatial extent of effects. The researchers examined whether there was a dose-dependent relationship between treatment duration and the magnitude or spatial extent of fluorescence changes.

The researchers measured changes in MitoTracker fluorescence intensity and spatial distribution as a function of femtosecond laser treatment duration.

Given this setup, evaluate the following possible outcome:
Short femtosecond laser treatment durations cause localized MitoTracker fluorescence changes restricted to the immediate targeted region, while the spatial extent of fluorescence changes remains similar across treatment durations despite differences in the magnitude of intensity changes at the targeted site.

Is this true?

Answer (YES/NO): NO